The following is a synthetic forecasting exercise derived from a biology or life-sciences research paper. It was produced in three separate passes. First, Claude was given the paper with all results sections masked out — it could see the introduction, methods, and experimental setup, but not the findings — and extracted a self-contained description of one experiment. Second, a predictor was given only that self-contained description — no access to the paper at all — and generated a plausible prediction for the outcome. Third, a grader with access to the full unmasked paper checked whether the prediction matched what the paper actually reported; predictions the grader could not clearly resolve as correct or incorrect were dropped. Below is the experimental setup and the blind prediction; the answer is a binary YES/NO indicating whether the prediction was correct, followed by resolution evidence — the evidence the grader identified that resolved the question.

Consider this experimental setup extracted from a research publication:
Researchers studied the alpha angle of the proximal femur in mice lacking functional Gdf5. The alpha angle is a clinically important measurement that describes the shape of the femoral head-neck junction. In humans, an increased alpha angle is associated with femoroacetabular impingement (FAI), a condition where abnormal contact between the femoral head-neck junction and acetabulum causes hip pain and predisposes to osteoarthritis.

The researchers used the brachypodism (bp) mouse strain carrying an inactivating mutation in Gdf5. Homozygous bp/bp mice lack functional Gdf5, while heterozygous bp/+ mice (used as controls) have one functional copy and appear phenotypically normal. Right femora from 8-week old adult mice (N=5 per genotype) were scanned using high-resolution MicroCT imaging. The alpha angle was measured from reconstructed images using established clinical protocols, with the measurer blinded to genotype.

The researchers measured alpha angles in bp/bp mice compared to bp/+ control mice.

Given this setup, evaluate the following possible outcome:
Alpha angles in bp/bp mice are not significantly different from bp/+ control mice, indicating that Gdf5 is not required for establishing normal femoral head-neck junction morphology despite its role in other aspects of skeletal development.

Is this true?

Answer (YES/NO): NO